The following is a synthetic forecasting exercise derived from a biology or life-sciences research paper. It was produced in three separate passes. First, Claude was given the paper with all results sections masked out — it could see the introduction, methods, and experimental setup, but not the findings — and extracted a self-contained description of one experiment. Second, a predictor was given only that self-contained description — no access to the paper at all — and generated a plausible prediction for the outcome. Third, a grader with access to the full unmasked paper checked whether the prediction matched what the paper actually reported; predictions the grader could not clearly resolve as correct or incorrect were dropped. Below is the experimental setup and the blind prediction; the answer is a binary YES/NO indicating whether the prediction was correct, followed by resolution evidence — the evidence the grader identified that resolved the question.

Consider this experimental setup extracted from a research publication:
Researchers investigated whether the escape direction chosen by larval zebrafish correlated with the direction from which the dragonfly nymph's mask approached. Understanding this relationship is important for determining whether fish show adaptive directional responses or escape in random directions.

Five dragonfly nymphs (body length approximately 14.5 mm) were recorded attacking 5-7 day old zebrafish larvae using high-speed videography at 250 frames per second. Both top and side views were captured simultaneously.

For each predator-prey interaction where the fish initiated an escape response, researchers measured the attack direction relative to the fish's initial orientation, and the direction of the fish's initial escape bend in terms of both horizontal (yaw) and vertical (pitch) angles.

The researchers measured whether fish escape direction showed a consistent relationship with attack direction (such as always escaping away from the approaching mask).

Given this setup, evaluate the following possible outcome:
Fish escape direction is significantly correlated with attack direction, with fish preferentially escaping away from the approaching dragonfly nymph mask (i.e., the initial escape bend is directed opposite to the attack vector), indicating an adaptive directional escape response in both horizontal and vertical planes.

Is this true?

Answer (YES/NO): NO